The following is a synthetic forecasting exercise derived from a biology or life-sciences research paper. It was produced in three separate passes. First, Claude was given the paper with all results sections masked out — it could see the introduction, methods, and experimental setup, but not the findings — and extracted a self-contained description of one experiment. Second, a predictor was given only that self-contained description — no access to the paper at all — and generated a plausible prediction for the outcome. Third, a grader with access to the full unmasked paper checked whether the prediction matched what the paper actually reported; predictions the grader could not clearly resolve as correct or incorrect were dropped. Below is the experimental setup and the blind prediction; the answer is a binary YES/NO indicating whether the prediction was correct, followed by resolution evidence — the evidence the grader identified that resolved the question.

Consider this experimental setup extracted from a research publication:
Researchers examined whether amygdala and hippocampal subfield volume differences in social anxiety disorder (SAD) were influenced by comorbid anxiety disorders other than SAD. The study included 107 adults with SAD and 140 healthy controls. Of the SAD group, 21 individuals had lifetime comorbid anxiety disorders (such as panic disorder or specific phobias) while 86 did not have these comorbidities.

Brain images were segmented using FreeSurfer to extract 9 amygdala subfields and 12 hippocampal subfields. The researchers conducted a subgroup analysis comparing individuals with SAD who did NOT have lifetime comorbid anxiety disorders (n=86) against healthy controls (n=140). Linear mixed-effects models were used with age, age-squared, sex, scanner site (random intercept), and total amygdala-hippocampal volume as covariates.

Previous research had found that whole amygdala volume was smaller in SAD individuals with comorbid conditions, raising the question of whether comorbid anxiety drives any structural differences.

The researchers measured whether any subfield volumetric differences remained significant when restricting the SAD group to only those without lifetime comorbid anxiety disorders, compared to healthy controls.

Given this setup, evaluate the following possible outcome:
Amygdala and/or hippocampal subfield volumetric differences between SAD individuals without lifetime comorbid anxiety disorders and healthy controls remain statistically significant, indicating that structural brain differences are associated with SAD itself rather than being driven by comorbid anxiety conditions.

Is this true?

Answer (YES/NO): YES